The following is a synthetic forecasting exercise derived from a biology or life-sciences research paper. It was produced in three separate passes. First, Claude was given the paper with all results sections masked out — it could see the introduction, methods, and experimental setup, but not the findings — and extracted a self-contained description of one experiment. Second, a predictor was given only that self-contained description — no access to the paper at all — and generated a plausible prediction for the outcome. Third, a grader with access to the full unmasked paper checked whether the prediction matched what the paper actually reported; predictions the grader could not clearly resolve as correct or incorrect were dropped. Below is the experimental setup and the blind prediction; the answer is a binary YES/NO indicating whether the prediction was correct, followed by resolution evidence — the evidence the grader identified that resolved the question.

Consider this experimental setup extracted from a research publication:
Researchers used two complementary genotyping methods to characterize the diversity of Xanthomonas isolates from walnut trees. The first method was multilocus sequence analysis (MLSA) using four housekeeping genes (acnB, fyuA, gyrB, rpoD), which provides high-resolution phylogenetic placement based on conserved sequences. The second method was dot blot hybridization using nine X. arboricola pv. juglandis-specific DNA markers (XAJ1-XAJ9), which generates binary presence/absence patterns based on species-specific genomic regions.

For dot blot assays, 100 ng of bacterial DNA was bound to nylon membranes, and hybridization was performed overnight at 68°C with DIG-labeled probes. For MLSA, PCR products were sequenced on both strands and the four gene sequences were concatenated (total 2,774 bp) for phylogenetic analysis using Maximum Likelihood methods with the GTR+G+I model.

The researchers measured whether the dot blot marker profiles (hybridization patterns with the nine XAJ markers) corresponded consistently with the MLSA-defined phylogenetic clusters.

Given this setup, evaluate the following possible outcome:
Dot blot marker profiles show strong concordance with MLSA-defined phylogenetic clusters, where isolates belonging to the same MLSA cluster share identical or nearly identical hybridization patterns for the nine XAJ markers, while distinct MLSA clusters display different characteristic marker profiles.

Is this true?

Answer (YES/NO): NO